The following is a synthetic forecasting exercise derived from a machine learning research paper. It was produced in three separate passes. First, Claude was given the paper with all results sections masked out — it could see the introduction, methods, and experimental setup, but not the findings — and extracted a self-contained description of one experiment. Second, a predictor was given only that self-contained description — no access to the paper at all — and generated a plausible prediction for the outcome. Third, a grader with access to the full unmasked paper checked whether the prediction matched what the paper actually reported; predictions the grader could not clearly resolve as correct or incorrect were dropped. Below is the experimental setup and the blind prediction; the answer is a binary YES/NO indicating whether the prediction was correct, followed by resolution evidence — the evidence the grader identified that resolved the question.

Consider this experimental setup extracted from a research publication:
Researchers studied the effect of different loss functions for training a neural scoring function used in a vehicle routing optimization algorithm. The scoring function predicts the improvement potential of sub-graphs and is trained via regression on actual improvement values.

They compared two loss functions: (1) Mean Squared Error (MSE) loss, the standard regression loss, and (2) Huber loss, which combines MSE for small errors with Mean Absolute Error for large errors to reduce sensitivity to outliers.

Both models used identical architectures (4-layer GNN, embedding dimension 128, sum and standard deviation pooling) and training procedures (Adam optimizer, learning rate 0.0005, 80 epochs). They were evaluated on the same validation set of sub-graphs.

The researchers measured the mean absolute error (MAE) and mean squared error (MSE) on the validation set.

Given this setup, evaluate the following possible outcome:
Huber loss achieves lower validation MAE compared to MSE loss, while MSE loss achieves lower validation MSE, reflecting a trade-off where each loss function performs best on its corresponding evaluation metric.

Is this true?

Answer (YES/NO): NO